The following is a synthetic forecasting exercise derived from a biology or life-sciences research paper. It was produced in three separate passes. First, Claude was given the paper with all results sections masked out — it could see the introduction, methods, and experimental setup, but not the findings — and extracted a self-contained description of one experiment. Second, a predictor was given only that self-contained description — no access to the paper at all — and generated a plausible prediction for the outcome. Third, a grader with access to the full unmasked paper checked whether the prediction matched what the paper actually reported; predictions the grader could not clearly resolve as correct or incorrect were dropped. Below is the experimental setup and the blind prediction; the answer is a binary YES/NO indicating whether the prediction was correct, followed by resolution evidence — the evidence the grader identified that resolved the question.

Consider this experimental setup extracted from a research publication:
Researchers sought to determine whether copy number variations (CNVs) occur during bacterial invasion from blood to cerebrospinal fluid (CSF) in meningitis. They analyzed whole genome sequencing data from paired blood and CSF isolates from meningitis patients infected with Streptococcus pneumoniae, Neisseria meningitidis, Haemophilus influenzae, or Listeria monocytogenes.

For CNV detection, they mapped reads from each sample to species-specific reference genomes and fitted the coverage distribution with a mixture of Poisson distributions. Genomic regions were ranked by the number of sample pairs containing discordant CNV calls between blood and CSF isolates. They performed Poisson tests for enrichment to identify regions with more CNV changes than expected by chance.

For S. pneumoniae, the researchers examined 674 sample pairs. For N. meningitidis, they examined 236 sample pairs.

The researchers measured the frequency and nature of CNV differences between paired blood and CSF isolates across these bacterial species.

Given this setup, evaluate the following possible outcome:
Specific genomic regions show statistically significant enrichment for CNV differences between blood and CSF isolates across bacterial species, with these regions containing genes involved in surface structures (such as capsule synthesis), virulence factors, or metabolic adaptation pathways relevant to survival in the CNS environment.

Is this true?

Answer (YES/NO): NO